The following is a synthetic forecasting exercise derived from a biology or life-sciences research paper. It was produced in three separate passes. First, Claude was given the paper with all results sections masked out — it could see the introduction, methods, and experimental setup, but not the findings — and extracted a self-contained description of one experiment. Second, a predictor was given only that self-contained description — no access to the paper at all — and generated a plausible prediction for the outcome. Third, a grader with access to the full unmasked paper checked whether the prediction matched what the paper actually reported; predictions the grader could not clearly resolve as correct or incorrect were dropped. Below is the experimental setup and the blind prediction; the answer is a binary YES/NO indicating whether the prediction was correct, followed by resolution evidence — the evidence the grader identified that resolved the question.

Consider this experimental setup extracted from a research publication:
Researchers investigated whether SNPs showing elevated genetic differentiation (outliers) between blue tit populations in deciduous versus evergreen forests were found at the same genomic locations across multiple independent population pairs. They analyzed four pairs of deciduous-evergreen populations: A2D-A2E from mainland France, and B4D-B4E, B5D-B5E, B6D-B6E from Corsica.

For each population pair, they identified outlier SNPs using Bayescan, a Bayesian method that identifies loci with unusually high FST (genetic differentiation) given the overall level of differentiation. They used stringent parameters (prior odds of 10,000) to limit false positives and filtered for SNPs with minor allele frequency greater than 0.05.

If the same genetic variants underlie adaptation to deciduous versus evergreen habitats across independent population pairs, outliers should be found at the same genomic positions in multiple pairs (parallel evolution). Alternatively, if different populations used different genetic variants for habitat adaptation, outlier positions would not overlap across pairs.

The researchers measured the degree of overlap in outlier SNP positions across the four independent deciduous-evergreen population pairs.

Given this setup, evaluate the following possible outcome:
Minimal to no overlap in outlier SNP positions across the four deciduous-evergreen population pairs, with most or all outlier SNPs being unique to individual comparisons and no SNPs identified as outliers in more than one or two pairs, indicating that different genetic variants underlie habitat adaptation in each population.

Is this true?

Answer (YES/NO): YES